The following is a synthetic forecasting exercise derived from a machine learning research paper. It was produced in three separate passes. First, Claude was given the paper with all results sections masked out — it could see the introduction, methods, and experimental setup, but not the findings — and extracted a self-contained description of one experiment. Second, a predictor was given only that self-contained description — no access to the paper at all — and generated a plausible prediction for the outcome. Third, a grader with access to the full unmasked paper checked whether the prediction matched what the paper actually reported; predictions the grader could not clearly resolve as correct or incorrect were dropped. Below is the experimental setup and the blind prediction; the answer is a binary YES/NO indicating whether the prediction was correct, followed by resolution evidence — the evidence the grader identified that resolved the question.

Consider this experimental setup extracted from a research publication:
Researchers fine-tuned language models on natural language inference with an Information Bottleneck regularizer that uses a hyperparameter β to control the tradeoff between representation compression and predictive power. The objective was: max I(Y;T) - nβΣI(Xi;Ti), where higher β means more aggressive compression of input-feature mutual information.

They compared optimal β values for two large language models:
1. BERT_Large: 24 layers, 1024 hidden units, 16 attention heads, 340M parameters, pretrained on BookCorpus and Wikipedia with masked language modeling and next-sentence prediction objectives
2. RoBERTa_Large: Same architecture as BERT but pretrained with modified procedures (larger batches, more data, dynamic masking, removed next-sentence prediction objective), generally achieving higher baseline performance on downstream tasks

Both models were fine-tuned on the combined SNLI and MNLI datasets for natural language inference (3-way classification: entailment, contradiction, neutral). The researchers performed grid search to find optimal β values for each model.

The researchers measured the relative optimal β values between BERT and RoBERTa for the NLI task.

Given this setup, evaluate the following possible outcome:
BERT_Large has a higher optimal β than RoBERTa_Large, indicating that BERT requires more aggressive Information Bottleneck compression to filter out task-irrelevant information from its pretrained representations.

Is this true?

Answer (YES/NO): NO